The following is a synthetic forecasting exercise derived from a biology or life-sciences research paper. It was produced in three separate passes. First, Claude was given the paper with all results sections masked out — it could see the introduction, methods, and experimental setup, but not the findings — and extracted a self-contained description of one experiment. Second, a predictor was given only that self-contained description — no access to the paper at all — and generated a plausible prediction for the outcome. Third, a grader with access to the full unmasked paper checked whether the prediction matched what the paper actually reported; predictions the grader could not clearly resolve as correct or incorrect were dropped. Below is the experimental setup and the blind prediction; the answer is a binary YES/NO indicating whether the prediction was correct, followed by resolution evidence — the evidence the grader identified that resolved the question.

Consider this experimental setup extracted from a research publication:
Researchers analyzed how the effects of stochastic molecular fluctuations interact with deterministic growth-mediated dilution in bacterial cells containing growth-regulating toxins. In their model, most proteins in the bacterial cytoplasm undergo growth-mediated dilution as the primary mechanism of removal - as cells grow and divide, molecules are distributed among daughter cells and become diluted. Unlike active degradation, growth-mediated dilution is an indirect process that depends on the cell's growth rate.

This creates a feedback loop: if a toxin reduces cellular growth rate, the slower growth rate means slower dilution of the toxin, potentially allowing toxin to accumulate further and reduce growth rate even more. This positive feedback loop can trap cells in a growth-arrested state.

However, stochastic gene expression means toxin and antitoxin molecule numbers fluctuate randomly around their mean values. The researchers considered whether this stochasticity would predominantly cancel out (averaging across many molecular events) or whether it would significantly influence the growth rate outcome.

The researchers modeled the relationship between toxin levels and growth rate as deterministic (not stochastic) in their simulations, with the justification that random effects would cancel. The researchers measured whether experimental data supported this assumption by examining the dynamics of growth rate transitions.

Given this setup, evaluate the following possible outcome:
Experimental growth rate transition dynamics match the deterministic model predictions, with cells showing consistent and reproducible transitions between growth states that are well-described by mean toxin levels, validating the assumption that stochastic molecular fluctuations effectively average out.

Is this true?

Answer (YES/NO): NO